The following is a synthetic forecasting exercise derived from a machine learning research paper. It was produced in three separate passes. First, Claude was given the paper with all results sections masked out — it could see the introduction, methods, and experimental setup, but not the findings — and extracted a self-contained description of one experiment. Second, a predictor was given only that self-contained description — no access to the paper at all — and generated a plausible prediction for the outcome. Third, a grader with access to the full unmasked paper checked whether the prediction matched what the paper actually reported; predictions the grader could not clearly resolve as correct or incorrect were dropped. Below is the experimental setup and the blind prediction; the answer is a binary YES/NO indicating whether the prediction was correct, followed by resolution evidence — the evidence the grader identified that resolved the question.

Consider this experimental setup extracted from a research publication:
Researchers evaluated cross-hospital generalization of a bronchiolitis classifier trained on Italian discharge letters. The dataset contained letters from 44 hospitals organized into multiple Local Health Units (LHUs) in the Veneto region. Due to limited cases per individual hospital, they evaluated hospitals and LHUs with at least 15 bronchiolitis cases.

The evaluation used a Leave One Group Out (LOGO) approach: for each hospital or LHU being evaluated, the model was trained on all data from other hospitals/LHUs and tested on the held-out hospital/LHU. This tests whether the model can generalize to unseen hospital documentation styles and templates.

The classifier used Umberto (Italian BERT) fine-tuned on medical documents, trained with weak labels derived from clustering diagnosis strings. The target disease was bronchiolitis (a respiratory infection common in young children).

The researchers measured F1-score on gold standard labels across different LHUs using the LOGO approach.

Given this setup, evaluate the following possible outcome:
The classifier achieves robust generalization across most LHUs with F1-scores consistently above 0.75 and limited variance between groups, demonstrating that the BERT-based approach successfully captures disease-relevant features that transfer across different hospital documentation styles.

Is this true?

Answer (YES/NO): NO